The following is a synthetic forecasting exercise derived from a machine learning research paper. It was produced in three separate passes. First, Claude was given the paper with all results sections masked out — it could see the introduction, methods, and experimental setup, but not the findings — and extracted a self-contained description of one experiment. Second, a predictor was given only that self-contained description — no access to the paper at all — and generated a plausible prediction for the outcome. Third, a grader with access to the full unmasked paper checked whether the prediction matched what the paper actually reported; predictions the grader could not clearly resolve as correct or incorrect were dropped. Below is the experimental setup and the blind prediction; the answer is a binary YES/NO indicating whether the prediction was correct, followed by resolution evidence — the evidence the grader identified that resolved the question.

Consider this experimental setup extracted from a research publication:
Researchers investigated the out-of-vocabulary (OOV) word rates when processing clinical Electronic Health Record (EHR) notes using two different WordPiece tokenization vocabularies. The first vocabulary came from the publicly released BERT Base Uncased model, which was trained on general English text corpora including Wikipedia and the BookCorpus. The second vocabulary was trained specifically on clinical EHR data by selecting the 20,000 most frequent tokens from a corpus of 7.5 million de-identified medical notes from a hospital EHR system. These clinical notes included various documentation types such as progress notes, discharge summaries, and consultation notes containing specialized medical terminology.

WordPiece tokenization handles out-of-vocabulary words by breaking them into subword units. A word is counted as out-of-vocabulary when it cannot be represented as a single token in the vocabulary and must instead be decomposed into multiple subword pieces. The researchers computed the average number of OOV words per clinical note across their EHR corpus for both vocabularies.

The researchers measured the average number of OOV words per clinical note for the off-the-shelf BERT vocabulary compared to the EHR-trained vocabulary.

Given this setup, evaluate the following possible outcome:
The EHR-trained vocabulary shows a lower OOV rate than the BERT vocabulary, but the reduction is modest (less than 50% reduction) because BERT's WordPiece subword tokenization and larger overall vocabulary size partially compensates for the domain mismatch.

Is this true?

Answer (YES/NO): NO